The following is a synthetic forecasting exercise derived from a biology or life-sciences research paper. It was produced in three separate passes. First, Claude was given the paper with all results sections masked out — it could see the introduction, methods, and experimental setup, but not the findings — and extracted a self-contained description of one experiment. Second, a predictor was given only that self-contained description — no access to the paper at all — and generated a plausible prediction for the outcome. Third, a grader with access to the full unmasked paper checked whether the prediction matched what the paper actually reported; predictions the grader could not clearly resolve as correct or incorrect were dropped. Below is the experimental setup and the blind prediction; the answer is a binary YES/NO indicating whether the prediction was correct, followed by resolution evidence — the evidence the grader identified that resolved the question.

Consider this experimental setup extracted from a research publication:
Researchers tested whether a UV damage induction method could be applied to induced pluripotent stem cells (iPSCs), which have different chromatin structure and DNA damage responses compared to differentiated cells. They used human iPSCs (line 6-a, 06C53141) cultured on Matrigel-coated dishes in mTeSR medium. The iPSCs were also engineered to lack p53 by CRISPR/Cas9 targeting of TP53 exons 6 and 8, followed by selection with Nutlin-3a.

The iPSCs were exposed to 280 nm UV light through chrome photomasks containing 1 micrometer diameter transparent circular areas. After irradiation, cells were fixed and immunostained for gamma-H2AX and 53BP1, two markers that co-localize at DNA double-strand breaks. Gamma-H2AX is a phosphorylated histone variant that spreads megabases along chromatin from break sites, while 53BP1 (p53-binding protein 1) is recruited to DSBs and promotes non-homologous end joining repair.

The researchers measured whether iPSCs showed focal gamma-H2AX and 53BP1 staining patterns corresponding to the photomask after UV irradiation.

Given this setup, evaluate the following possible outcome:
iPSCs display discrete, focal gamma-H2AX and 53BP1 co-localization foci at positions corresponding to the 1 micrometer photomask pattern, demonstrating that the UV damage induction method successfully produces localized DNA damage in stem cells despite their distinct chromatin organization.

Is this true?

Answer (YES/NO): YES